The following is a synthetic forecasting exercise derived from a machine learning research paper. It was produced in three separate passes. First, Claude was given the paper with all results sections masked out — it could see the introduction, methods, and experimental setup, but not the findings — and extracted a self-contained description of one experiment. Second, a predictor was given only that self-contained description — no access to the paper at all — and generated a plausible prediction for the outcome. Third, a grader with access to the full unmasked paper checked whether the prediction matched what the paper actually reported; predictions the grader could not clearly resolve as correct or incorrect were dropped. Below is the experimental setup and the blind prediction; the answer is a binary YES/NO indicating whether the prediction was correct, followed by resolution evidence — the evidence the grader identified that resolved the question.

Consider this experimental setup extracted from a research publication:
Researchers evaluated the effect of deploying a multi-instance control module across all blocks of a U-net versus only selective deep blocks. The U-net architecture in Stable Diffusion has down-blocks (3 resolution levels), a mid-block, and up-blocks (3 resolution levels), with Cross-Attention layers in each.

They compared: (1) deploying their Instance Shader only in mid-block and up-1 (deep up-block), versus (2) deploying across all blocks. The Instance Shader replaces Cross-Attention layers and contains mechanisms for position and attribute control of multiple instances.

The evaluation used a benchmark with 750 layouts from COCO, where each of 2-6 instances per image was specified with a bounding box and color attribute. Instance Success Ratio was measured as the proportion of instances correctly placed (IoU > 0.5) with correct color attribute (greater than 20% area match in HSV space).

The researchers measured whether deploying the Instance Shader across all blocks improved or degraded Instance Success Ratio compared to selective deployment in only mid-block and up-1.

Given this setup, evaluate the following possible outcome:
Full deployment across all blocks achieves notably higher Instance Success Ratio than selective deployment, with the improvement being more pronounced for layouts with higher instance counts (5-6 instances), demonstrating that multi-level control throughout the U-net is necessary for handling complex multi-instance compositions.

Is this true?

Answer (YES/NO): NO